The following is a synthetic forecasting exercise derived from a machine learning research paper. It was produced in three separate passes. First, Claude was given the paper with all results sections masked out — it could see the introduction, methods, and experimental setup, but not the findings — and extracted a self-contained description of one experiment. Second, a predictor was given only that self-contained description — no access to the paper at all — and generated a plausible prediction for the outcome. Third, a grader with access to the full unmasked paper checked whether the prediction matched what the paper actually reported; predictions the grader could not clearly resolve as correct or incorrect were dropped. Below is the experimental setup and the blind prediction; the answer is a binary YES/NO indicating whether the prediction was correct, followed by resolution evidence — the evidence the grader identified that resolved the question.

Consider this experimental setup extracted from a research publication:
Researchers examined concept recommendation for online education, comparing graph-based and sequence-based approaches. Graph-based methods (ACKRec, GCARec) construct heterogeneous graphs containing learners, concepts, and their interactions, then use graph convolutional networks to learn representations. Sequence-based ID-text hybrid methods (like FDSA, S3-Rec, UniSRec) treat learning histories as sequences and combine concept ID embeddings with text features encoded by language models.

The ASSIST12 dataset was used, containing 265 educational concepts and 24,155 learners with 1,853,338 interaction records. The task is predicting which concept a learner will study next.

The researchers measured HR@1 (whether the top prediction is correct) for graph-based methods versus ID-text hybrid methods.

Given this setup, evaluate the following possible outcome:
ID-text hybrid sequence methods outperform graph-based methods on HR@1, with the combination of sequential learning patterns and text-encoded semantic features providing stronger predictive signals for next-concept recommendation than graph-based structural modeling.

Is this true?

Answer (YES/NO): YES